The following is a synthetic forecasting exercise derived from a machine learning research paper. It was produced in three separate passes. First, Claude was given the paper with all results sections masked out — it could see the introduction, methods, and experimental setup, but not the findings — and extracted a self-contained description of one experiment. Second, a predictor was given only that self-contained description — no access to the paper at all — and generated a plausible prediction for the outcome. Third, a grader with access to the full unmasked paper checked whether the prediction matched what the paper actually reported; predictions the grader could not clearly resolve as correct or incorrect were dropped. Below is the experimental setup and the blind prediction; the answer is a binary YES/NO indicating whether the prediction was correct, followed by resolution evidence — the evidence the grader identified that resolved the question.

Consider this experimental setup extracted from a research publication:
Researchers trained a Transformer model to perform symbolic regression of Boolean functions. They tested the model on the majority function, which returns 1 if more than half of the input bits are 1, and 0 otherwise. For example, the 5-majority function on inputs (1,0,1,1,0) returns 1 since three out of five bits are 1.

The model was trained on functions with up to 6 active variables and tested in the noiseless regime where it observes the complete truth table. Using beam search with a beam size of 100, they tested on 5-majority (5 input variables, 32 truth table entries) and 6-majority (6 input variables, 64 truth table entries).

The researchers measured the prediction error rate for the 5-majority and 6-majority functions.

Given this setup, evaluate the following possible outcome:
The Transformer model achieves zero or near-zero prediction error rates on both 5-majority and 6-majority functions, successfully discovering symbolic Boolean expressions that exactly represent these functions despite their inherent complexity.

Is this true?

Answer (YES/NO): NO